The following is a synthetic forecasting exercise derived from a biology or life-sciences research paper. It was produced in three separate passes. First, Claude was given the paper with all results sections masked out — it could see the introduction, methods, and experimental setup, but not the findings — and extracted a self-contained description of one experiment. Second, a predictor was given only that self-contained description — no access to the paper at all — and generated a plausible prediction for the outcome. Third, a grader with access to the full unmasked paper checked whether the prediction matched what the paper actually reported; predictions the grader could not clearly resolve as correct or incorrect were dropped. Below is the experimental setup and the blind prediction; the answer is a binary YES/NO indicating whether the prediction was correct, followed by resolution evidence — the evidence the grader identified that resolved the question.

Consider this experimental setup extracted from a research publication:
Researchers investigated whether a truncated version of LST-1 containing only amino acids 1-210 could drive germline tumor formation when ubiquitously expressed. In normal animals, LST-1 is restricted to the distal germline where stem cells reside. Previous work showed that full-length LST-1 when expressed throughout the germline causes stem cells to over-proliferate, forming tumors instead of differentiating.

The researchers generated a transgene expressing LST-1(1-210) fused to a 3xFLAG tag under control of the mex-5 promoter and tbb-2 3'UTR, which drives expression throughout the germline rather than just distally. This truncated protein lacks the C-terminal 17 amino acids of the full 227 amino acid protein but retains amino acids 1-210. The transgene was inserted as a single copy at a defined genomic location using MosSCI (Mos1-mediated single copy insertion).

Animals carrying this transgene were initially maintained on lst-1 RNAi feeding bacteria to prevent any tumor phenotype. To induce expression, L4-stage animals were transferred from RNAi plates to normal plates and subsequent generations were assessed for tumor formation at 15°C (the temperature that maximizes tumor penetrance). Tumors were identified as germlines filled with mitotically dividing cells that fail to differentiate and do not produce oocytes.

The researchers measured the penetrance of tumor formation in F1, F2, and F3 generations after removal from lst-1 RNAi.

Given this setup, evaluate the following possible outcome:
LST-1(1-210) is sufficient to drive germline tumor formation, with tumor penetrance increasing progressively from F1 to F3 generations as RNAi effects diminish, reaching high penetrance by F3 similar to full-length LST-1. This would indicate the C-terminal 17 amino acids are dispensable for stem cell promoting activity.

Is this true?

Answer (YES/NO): YES